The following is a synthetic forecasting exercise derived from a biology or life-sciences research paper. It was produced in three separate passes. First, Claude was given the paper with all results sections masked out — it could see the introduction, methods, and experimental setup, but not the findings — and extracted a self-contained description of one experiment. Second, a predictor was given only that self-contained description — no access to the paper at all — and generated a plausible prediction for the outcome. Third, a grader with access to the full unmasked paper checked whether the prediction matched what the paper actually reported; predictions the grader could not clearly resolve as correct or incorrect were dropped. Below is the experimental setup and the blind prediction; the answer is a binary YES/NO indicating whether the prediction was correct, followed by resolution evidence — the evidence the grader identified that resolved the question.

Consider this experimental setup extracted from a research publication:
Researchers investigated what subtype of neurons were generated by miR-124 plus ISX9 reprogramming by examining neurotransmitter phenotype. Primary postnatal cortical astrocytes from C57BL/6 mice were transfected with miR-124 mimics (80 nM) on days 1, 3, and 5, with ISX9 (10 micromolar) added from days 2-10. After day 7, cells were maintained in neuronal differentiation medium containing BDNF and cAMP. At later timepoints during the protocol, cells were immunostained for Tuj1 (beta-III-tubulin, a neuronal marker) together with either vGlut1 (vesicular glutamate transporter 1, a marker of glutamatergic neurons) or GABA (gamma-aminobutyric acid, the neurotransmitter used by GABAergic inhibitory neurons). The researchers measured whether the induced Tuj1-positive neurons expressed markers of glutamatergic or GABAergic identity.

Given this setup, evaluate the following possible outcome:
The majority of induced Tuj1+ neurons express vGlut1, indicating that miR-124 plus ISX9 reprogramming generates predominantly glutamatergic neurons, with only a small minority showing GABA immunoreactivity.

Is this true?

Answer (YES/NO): YES